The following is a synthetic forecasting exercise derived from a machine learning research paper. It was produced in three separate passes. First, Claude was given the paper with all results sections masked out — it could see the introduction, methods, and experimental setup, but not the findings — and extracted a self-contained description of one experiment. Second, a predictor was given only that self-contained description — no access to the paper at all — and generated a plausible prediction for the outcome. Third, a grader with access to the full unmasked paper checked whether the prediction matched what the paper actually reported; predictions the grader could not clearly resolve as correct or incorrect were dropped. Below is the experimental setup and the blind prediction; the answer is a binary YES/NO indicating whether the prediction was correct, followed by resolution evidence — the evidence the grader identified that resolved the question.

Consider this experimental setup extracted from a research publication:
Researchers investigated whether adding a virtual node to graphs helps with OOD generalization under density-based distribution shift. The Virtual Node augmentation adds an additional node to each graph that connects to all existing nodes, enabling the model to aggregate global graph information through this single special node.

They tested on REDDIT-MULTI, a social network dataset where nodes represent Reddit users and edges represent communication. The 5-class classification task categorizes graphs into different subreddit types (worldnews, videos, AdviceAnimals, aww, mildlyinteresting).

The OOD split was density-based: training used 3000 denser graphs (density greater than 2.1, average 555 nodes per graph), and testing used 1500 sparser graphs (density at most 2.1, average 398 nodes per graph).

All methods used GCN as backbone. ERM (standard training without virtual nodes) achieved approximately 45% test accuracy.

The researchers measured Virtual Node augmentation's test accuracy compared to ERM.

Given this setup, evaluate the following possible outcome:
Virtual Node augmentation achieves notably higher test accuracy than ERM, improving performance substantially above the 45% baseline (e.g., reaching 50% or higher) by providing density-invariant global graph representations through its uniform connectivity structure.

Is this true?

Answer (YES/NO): NO